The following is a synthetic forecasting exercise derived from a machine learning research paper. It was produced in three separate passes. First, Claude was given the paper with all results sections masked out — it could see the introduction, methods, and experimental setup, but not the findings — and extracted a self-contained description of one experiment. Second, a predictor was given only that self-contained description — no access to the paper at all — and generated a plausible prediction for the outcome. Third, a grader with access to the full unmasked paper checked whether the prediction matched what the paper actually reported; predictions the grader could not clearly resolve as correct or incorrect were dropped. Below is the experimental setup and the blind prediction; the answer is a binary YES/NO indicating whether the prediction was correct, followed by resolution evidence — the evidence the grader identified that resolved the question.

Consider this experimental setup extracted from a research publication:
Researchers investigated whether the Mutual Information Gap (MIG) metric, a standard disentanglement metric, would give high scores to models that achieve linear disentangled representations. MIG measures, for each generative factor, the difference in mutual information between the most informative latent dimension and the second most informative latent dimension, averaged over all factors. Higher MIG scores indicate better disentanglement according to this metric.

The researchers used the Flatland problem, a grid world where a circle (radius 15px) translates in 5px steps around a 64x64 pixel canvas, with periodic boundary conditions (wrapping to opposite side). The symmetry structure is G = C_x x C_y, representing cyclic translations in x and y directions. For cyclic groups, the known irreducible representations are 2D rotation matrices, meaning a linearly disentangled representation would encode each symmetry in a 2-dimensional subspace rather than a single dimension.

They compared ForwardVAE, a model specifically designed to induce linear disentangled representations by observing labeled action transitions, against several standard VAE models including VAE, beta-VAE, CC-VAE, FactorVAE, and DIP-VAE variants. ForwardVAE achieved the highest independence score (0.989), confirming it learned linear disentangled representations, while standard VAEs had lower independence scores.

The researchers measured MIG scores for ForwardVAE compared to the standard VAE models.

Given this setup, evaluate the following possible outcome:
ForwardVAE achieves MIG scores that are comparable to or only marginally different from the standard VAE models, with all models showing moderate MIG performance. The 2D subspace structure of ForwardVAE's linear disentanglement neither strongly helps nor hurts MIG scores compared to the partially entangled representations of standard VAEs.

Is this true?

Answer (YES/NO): NO